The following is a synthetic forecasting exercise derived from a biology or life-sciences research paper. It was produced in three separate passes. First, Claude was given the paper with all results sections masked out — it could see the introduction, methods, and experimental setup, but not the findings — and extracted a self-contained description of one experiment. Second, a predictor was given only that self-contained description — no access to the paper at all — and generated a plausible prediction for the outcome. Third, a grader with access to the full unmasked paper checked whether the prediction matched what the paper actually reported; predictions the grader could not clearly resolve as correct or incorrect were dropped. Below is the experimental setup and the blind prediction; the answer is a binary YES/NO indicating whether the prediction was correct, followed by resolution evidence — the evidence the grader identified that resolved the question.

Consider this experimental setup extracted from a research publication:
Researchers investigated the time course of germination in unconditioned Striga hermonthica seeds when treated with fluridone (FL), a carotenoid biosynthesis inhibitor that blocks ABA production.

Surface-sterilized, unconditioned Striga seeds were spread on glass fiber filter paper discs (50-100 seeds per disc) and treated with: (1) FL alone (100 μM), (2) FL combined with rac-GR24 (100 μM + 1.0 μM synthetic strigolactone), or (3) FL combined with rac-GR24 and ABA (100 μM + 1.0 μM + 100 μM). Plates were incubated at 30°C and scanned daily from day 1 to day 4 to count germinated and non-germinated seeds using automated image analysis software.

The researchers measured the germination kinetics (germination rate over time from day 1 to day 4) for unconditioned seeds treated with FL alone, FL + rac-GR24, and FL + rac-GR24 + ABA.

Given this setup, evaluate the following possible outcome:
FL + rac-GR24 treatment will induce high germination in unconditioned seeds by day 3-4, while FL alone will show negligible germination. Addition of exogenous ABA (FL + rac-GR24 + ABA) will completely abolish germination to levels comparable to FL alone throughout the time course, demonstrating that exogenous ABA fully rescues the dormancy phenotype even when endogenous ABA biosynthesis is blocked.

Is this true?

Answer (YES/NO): NO